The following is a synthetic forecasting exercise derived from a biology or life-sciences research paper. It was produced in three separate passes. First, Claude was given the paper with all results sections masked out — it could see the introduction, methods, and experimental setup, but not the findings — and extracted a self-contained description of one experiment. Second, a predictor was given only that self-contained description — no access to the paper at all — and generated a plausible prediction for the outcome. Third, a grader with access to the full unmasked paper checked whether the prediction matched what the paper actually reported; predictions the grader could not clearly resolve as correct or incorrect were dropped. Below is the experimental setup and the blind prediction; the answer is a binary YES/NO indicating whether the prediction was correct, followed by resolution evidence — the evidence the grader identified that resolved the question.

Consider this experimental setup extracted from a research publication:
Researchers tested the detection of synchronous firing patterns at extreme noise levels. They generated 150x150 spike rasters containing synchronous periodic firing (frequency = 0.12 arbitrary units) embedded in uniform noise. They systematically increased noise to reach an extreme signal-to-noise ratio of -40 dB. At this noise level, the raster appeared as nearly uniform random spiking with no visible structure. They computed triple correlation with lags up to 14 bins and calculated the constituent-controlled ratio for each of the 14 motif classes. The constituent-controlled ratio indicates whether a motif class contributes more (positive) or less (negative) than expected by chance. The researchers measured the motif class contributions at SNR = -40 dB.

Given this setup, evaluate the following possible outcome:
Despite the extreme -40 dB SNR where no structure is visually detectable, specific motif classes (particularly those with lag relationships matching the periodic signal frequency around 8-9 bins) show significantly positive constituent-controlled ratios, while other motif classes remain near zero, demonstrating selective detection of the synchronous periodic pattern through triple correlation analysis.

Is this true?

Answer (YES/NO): NO